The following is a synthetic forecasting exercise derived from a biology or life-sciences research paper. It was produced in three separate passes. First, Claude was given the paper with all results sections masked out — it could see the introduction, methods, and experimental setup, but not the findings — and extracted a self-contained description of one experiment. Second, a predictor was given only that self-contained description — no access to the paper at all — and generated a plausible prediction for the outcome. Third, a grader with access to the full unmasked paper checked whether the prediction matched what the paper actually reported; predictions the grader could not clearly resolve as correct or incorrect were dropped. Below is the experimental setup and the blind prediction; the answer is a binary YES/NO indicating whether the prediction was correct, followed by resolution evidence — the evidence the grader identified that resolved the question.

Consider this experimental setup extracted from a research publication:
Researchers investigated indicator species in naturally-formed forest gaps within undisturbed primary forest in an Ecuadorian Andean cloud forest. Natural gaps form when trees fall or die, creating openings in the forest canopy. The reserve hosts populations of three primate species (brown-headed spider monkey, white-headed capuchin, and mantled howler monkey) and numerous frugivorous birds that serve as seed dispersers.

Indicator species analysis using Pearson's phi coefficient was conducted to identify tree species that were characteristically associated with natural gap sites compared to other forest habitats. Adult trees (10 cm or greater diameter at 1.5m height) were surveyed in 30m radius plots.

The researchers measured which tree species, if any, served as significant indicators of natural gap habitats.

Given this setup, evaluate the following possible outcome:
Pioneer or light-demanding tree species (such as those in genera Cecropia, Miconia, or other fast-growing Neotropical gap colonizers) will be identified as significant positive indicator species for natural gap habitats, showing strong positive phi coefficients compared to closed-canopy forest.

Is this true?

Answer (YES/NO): NO